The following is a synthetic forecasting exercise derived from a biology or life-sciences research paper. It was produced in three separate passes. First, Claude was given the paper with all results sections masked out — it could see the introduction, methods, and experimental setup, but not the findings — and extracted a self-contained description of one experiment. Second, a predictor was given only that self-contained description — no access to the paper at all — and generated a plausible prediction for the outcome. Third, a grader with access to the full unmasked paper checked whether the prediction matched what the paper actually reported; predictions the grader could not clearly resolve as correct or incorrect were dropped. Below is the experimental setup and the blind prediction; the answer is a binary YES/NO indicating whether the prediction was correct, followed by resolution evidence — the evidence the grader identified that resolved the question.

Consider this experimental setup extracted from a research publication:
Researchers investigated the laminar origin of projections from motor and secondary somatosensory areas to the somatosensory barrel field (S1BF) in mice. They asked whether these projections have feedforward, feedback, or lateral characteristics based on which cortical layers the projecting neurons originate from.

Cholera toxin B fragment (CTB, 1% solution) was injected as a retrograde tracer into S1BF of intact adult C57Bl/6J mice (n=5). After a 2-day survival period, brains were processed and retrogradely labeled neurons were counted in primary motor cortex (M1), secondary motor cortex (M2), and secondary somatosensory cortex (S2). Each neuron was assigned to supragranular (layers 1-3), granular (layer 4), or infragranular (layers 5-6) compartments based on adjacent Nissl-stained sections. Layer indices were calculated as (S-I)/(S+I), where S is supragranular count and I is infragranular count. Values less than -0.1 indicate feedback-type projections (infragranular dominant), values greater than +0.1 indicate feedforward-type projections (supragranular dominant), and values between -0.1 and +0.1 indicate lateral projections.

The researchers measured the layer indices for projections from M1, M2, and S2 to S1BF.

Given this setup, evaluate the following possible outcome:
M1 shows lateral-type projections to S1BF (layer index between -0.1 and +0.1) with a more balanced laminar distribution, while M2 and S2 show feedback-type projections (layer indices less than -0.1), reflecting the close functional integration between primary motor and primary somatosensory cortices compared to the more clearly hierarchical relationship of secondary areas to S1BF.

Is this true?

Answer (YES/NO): NO